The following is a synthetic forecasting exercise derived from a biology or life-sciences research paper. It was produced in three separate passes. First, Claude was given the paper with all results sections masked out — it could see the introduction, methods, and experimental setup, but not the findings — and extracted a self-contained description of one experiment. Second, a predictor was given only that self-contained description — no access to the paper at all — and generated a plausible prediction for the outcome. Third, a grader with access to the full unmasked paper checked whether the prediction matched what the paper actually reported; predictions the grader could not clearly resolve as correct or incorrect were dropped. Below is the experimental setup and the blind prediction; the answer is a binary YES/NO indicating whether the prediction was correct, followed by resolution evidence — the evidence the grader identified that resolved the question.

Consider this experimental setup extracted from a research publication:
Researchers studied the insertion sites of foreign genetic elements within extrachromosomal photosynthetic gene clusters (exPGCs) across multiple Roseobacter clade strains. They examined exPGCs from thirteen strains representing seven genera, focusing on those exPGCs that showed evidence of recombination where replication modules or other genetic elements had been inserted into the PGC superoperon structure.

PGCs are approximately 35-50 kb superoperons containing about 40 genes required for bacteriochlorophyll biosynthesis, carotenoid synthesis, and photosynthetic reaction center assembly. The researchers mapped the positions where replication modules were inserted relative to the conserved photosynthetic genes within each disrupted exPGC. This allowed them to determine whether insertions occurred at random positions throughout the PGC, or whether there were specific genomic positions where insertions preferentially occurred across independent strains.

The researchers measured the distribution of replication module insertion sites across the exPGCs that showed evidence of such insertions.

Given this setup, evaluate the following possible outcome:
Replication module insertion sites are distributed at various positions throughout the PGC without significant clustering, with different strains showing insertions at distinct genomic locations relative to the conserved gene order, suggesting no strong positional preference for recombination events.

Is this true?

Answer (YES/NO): NO